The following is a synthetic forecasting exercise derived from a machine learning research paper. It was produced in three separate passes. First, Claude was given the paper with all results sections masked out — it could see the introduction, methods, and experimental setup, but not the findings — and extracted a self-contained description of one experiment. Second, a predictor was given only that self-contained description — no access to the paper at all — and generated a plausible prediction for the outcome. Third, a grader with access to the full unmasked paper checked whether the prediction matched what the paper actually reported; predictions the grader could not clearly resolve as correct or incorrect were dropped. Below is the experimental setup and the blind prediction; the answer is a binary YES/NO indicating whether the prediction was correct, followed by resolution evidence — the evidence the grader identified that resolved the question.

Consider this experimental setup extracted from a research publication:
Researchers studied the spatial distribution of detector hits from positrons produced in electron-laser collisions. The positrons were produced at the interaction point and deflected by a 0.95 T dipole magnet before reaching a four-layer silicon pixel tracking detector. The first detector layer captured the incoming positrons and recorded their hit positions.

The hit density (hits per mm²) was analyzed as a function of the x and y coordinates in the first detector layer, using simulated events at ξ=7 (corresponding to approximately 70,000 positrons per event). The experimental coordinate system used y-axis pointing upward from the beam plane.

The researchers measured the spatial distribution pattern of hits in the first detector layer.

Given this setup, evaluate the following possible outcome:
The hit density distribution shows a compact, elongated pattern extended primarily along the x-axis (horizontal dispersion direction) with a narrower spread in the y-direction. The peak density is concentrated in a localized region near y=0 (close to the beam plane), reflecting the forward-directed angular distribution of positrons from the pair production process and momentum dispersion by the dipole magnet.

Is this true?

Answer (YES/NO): NO